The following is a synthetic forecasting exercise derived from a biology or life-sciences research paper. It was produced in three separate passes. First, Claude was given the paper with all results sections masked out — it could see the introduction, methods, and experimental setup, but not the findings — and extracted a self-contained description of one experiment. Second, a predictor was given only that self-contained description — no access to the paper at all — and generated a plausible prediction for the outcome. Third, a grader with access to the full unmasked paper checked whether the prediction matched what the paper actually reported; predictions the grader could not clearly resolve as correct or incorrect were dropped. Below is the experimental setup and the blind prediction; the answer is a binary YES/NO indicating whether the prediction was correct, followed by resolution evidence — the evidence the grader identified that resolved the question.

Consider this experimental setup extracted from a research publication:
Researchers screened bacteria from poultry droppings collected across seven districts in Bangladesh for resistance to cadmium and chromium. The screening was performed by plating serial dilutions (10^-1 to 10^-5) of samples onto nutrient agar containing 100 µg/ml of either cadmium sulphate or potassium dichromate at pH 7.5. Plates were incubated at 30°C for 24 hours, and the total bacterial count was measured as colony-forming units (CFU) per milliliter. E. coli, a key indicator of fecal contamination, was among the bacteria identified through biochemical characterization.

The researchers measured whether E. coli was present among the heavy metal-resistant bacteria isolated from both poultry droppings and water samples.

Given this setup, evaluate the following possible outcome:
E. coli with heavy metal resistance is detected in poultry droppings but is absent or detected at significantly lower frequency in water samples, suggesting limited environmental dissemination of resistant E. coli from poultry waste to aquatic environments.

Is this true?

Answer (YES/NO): NO